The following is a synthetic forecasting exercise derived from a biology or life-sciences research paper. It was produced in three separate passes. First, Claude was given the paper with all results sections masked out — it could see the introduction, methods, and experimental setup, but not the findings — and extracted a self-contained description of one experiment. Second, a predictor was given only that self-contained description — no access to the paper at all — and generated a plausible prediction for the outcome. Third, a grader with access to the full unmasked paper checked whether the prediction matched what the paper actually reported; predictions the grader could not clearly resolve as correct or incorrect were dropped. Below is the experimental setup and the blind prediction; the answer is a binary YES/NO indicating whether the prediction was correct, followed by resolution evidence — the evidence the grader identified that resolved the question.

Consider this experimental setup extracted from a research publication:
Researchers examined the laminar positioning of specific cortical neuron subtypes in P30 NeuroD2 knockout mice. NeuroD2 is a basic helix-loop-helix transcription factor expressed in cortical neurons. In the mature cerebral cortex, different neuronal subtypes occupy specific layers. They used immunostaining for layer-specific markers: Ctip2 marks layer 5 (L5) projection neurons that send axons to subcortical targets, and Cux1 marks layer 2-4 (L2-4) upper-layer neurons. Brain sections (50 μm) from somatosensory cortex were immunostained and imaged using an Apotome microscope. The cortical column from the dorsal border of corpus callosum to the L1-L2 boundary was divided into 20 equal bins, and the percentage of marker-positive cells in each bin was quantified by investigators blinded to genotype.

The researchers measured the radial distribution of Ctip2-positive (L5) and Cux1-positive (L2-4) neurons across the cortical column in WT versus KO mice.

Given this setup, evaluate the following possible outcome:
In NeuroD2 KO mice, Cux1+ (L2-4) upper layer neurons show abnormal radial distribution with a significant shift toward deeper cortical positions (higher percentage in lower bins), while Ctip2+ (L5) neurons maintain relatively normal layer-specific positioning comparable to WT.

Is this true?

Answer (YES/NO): NO